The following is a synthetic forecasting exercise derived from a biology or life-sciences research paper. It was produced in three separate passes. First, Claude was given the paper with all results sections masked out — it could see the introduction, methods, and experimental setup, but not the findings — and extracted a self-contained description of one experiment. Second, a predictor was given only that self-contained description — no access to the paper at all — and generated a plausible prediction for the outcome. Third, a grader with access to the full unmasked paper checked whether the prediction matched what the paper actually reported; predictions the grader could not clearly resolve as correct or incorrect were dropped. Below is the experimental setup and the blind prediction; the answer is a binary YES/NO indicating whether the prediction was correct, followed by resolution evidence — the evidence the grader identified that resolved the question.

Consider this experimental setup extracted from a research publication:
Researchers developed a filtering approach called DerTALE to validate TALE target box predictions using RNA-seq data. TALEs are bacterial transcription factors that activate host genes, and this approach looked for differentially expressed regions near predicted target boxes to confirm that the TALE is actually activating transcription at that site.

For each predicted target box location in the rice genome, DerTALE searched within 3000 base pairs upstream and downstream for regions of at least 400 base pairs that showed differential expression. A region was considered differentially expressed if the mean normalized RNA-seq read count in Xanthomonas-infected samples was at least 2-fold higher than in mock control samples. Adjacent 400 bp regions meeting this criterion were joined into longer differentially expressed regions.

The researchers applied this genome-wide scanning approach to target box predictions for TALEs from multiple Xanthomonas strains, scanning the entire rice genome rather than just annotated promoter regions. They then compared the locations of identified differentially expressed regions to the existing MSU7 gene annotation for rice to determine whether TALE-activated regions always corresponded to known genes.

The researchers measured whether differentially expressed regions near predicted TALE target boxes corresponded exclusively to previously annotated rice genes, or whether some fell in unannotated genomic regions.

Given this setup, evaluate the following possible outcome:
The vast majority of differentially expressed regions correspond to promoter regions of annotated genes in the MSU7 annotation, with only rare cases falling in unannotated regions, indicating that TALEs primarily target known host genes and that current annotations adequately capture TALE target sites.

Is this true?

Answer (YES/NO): NO